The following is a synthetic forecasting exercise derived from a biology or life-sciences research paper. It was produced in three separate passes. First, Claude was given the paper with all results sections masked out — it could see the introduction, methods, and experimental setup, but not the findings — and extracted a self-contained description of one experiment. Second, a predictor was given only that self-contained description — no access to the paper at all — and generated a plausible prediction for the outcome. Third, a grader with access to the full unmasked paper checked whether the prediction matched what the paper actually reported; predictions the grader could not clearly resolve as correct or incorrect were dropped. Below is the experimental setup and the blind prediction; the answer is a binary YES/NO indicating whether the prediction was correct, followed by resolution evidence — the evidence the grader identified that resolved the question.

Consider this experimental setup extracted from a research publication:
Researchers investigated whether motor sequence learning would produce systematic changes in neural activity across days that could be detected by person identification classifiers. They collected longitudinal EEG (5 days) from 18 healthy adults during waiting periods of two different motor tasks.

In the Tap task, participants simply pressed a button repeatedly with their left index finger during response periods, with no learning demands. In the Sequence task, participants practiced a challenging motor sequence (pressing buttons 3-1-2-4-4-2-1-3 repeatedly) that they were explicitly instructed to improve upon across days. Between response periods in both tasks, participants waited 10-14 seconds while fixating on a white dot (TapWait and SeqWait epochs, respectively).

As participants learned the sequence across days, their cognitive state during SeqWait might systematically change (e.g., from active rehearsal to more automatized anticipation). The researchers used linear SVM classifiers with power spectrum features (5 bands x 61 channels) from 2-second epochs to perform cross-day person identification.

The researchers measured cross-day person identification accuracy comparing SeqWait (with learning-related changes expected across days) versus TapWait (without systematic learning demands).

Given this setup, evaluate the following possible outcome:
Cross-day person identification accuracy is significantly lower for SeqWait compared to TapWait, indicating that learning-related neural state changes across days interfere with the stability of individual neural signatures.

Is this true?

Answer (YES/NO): NO